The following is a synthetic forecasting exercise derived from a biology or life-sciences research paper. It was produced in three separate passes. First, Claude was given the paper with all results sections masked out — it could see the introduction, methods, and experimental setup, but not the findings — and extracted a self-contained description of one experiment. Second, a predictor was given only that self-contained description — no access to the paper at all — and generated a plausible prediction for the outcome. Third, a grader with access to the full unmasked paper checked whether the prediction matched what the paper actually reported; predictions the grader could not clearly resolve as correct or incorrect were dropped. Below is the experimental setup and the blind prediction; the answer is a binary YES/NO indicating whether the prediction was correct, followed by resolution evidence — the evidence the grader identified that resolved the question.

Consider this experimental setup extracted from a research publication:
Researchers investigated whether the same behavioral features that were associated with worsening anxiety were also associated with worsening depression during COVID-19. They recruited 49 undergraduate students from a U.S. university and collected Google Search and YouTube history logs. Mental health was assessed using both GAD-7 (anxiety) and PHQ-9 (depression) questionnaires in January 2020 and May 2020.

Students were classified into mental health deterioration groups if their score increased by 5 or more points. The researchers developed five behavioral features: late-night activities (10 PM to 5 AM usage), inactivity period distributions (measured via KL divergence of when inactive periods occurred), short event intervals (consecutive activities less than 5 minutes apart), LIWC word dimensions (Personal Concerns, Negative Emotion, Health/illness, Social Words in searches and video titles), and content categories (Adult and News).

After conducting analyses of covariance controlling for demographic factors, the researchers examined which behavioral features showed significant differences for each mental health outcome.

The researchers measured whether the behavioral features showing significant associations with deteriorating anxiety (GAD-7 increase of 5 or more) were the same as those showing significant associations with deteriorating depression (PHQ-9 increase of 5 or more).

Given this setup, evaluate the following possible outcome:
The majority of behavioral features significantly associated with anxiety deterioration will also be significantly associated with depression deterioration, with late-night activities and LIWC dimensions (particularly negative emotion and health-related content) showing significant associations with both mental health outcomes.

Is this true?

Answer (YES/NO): NO